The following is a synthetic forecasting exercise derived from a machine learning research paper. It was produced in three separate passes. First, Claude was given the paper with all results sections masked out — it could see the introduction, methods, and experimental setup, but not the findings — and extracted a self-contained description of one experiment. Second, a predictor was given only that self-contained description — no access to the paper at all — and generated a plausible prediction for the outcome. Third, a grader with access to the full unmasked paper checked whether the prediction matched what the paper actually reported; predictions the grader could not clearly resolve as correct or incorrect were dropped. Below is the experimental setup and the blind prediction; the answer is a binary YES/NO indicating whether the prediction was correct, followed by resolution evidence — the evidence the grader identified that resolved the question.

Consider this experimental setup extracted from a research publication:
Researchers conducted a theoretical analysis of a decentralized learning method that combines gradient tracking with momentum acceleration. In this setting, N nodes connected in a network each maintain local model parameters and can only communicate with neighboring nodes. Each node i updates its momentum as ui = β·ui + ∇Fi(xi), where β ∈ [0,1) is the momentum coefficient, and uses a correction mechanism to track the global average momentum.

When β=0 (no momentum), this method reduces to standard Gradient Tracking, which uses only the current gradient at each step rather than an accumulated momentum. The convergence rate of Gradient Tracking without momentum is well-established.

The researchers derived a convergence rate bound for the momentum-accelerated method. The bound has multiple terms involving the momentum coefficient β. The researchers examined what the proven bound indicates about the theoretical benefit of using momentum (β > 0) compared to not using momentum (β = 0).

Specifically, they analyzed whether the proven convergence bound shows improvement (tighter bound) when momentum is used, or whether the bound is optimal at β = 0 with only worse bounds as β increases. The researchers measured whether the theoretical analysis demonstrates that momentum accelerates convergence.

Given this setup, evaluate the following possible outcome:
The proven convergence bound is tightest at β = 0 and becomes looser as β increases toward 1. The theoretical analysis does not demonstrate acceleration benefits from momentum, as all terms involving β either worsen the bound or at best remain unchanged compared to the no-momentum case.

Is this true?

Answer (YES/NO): YES